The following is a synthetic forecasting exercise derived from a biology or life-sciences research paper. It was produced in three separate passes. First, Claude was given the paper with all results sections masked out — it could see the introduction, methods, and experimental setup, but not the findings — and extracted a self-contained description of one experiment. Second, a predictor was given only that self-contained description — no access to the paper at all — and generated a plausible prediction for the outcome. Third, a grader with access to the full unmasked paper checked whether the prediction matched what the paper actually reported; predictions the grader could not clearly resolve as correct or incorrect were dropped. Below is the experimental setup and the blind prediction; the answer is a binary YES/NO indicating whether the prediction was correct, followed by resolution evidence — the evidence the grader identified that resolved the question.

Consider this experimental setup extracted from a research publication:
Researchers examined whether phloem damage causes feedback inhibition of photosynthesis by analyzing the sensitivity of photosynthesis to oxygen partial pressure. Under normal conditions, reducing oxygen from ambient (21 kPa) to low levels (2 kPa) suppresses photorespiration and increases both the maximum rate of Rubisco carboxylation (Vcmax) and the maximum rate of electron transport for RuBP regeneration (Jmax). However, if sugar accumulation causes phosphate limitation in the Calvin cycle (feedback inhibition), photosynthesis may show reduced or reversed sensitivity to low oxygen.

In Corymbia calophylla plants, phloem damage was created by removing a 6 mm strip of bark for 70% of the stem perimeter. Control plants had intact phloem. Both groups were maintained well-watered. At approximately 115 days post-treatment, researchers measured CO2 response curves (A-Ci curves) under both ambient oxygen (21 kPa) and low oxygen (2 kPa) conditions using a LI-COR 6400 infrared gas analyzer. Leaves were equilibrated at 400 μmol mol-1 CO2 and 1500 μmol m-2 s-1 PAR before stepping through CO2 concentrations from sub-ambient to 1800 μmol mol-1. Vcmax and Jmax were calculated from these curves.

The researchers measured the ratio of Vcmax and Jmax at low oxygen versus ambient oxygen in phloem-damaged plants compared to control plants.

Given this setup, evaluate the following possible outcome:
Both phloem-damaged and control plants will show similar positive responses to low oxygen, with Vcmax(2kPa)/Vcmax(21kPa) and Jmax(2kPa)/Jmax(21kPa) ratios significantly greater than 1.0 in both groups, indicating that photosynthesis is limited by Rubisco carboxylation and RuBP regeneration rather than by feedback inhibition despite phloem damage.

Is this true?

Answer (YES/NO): NO